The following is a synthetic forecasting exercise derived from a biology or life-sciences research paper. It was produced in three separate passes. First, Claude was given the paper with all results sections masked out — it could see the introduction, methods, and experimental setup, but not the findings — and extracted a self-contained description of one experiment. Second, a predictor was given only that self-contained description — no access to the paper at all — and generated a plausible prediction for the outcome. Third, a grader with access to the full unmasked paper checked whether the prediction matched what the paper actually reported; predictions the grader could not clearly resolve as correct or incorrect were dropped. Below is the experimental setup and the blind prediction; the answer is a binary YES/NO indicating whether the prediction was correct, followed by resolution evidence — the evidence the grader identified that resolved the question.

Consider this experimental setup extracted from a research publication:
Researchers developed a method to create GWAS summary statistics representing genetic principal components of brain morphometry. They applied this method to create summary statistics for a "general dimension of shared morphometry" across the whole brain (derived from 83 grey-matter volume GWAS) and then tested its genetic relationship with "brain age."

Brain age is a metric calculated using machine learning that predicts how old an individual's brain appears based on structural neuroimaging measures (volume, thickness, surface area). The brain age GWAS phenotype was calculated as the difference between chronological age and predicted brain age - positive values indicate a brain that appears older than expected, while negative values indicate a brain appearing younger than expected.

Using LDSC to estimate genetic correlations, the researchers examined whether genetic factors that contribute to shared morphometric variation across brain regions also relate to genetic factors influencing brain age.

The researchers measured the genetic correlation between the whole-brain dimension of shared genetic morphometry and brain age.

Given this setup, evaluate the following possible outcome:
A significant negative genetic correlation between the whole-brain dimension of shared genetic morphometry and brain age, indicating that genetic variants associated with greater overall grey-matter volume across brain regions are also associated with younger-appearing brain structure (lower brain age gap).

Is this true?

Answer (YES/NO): YES